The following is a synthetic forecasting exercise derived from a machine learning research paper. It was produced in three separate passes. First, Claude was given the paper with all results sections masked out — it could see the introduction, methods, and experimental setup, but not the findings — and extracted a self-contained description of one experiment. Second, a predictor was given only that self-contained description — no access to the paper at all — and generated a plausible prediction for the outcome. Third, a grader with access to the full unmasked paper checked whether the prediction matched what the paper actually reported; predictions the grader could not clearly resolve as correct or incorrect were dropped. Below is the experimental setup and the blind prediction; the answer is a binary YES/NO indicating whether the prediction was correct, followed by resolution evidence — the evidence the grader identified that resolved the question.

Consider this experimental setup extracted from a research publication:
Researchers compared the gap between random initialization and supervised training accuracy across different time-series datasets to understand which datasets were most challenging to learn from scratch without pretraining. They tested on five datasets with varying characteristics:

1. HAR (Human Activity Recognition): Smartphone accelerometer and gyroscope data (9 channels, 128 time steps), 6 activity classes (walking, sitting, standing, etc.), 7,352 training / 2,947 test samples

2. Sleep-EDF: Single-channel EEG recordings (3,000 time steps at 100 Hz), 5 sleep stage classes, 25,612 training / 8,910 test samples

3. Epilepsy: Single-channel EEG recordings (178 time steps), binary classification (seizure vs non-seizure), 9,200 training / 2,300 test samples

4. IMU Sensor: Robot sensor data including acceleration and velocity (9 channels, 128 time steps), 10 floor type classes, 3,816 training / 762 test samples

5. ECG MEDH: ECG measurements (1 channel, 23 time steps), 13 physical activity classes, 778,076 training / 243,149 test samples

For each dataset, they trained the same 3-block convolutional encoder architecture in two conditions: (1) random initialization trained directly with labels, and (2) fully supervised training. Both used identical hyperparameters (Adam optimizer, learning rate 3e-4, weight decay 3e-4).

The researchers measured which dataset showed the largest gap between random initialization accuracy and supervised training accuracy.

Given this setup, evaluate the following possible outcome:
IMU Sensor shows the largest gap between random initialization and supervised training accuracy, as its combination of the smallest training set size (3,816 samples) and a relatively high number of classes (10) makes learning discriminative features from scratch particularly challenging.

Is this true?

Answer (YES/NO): YES